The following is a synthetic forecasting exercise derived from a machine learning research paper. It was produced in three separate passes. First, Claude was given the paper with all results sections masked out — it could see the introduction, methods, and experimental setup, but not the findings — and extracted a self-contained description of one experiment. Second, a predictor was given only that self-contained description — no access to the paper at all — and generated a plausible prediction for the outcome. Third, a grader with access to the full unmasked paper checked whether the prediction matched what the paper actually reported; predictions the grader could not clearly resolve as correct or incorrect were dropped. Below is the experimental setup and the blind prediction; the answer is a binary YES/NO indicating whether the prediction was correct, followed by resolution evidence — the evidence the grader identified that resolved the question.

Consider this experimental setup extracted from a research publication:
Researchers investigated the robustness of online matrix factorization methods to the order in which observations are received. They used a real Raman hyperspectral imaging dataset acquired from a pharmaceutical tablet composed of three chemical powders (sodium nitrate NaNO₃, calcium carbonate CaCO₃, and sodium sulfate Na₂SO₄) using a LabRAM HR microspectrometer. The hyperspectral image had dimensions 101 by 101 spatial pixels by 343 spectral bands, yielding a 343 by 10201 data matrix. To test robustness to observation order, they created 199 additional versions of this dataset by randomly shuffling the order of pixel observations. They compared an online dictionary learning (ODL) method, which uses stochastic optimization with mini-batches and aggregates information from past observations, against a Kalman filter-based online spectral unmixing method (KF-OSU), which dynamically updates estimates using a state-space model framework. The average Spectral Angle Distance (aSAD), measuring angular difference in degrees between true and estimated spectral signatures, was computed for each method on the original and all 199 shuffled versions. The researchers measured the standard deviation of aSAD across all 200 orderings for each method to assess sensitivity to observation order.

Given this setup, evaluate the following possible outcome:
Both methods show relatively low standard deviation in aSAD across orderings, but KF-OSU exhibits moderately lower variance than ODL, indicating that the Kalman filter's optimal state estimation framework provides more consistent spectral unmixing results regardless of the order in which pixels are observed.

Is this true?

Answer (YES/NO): NO